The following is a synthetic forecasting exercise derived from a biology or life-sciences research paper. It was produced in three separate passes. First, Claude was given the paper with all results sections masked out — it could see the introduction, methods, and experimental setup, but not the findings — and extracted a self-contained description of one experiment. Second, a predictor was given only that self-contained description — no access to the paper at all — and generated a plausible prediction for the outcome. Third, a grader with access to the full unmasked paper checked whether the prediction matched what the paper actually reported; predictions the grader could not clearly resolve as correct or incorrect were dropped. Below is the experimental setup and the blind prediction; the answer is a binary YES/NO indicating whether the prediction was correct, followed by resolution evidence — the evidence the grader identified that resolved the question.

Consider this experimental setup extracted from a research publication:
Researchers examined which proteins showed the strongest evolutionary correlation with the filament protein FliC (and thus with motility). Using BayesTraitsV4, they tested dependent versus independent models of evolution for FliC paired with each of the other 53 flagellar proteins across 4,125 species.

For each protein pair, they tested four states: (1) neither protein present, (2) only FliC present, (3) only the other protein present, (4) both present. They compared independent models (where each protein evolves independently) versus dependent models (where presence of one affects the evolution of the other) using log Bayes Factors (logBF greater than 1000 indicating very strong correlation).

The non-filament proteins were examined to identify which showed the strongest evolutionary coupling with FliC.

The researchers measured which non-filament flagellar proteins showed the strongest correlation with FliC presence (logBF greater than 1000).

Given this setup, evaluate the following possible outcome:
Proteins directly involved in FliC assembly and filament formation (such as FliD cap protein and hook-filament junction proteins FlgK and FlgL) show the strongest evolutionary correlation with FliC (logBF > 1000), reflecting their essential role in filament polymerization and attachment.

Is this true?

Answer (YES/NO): NO